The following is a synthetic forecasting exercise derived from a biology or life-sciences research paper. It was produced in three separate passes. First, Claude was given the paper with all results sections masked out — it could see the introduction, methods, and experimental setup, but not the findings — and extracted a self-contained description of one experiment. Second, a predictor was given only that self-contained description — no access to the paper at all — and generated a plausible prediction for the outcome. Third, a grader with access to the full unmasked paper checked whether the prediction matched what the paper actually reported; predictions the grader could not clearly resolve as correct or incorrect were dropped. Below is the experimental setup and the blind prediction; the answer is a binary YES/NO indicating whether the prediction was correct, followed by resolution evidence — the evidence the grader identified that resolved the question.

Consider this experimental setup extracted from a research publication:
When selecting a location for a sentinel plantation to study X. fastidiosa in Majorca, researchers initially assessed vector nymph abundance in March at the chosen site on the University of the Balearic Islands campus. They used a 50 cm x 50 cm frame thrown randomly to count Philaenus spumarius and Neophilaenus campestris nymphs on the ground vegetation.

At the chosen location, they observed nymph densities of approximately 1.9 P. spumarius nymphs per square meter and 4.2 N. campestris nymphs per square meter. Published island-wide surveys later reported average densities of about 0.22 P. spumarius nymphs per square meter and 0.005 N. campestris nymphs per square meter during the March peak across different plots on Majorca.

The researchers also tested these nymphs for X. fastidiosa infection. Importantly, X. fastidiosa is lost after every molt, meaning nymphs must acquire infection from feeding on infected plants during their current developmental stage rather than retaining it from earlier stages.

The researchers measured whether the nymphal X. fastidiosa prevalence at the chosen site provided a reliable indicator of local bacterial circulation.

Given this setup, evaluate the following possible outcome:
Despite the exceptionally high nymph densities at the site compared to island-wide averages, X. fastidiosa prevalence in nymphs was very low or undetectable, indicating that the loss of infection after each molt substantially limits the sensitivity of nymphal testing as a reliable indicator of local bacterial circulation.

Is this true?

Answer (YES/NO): YES